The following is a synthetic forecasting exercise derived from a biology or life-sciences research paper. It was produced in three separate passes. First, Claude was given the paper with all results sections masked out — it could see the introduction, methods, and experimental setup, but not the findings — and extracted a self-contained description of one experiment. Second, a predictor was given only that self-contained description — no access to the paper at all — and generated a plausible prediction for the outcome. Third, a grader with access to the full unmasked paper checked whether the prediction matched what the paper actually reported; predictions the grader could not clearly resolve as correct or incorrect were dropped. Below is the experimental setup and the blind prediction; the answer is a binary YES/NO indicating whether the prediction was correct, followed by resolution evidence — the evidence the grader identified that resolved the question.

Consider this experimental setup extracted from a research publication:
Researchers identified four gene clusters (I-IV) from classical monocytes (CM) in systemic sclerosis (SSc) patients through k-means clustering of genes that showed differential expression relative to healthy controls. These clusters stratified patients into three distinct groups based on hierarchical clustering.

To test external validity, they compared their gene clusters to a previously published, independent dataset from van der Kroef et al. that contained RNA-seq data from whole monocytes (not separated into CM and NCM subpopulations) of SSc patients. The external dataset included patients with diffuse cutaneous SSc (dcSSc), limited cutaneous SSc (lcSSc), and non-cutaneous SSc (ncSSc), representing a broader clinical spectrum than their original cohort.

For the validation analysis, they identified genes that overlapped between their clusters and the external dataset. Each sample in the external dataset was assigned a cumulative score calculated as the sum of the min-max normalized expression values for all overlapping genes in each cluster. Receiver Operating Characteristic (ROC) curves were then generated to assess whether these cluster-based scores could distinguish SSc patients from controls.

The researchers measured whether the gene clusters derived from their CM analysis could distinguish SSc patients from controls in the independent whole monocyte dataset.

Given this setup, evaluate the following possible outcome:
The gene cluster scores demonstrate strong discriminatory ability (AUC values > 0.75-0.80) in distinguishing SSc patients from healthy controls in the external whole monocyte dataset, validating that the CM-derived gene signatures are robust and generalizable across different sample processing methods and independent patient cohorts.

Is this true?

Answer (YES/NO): NO